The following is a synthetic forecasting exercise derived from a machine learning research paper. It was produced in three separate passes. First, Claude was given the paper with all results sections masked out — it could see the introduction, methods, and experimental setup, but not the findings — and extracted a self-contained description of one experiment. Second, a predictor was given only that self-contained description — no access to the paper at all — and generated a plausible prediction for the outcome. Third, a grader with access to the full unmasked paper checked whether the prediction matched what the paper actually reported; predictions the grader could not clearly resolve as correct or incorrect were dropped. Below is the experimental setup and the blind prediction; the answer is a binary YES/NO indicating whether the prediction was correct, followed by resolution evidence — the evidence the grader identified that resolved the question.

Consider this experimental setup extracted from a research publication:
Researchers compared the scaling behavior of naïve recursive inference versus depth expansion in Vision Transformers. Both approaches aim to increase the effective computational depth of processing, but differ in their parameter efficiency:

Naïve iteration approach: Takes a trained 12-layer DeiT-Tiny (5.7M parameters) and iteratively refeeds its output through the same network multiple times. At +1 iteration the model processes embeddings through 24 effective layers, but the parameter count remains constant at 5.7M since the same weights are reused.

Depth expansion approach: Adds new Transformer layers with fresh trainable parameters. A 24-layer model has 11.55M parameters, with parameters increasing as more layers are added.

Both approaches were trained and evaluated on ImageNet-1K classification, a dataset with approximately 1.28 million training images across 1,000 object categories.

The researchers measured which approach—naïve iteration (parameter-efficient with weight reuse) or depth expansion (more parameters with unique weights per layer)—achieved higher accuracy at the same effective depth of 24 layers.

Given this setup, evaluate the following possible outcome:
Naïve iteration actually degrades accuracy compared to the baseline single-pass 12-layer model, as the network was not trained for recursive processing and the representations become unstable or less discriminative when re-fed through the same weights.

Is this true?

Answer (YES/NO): NO